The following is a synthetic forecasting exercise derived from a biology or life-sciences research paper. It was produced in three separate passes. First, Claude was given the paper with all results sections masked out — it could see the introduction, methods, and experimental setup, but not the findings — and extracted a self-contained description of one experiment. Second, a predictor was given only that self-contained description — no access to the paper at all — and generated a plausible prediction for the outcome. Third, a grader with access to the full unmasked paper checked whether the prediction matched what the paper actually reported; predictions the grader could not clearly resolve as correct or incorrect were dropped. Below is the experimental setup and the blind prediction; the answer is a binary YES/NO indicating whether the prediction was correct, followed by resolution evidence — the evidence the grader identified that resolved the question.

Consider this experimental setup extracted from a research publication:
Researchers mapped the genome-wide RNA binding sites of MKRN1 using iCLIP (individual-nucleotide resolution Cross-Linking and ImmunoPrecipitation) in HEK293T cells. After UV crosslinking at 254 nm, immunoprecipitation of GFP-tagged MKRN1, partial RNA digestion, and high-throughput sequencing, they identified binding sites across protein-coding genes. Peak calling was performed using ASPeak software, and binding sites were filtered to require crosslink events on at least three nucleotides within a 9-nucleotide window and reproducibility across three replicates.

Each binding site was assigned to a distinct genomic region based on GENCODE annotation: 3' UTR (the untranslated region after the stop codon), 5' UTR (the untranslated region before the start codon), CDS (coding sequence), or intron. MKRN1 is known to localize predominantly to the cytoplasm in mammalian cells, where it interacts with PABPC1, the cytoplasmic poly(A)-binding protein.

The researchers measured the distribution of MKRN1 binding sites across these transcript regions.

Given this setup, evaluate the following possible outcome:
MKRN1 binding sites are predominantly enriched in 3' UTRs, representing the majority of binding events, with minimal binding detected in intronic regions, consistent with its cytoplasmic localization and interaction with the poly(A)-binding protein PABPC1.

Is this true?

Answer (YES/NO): YES